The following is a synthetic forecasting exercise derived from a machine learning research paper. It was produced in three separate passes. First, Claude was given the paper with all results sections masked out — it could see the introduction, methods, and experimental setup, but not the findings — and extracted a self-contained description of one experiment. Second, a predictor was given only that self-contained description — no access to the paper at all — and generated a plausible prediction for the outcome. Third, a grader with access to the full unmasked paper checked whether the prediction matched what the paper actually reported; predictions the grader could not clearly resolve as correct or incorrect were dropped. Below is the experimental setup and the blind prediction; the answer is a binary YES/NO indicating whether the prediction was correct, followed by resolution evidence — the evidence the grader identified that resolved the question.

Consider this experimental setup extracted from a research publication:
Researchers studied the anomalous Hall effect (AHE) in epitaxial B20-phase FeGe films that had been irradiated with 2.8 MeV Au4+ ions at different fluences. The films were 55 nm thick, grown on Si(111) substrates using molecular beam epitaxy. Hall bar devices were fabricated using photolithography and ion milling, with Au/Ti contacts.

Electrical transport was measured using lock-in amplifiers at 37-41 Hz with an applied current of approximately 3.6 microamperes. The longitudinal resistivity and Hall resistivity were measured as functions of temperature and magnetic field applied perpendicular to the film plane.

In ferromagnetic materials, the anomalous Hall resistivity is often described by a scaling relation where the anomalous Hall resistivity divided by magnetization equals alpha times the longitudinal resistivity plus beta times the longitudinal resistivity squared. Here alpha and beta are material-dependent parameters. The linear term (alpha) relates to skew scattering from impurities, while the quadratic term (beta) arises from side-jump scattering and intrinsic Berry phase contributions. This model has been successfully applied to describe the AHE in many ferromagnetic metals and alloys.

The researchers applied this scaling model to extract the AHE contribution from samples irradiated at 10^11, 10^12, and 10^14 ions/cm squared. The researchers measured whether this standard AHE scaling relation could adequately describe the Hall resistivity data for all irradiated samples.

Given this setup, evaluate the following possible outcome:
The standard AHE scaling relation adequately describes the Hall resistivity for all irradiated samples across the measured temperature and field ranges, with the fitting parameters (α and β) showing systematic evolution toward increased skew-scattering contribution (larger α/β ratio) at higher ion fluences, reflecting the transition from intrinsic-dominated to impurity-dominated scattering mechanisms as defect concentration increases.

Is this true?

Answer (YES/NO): NO